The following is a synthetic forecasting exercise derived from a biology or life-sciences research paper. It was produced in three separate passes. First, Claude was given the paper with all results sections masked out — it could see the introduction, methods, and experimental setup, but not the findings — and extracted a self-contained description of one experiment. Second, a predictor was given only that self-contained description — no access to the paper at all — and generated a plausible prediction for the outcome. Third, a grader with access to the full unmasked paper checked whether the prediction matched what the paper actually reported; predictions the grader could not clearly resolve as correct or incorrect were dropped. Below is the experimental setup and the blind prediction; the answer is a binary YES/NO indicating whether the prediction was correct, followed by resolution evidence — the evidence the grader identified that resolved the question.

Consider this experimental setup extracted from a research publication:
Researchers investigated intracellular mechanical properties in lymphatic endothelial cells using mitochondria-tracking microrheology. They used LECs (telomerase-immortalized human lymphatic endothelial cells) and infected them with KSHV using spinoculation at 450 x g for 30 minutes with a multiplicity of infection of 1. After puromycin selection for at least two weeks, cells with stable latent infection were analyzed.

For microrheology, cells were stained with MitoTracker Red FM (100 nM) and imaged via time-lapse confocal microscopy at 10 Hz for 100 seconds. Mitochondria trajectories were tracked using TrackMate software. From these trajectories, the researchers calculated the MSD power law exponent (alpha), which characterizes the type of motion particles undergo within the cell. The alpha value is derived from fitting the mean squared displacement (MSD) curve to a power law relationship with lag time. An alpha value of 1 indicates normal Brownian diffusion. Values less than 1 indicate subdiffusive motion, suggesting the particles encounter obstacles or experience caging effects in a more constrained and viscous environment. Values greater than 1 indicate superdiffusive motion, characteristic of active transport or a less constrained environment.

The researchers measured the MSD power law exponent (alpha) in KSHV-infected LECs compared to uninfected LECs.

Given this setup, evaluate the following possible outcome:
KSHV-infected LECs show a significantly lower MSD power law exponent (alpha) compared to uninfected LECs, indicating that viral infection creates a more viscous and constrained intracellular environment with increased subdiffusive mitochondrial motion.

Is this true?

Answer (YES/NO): YES